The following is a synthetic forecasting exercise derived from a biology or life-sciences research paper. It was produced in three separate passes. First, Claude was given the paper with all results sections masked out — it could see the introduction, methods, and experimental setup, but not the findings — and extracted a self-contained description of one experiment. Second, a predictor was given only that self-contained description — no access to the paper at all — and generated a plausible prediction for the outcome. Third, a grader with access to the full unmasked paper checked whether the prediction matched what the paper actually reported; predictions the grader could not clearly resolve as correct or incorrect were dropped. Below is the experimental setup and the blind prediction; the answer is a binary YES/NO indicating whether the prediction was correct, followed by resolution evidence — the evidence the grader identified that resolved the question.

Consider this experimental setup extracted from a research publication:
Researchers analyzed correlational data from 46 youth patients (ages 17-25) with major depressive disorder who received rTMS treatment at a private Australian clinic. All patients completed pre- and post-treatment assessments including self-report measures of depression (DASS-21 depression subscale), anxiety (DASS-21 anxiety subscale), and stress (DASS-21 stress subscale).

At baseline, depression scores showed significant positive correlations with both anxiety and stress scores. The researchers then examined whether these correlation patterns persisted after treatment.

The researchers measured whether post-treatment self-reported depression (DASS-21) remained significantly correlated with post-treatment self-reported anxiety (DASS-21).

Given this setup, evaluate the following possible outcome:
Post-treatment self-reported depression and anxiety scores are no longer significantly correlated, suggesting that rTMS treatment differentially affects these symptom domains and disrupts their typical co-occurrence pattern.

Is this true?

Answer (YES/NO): YES